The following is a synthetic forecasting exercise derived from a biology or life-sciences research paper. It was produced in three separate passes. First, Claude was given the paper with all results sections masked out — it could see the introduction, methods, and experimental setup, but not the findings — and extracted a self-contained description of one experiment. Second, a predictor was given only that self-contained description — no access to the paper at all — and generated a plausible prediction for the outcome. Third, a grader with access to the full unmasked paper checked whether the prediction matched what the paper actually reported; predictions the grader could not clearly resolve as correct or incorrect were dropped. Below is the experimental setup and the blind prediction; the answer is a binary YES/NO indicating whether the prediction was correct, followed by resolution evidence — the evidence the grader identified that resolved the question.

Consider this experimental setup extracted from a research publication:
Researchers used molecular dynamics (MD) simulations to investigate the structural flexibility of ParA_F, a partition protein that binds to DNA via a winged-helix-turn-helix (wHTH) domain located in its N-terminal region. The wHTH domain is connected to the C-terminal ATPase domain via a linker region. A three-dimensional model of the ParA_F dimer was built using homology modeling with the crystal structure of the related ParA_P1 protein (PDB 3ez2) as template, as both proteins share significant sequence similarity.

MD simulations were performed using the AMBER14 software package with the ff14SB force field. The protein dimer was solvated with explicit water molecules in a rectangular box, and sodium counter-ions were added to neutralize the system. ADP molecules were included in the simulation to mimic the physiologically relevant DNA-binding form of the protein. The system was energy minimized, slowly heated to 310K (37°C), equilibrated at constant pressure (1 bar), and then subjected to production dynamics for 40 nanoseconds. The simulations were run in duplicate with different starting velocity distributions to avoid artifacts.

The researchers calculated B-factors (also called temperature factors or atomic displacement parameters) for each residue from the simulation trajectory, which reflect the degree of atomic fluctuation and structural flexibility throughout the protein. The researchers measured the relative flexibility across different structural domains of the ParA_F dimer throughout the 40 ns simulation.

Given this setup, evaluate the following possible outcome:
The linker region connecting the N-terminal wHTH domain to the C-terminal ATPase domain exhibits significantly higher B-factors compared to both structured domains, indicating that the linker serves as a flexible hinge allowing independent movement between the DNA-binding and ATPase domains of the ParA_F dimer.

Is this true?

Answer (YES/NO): NO